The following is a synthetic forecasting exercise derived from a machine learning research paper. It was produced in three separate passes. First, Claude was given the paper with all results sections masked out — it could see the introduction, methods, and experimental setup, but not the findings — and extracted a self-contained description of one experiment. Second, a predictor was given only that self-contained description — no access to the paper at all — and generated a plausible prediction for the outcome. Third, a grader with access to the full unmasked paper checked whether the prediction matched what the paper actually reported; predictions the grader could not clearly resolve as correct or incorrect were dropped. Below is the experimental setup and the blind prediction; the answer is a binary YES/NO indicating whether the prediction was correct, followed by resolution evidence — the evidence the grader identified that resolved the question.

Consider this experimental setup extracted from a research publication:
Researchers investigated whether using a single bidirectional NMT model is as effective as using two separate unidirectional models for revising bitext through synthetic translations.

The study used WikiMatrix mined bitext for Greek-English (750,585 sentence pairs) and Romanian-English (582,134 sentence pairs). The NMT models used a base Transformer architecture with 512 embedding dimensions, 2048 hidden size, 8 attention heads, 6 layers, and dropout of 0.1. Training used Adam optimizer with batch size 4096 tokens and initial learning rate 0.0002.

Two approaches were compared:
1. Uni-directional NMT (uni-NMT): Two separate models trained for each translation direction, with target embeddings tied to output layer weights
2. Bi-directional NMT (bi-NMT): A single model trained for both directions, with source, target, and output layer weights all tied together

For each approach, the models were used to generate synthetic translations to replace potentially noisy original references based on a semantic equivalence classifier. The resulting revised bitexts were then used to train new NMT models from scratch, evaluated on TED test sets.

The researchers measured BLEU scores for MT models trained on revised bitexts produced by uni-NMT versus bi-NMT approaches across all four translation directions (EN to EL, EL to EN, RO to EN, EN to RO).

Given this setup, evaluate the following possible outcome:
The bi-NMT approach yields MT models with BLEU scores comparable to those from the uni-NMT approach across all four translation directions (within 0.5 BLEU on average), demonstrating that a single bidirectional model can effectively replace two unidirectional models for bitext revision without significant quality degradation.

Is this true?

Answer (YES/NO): YES